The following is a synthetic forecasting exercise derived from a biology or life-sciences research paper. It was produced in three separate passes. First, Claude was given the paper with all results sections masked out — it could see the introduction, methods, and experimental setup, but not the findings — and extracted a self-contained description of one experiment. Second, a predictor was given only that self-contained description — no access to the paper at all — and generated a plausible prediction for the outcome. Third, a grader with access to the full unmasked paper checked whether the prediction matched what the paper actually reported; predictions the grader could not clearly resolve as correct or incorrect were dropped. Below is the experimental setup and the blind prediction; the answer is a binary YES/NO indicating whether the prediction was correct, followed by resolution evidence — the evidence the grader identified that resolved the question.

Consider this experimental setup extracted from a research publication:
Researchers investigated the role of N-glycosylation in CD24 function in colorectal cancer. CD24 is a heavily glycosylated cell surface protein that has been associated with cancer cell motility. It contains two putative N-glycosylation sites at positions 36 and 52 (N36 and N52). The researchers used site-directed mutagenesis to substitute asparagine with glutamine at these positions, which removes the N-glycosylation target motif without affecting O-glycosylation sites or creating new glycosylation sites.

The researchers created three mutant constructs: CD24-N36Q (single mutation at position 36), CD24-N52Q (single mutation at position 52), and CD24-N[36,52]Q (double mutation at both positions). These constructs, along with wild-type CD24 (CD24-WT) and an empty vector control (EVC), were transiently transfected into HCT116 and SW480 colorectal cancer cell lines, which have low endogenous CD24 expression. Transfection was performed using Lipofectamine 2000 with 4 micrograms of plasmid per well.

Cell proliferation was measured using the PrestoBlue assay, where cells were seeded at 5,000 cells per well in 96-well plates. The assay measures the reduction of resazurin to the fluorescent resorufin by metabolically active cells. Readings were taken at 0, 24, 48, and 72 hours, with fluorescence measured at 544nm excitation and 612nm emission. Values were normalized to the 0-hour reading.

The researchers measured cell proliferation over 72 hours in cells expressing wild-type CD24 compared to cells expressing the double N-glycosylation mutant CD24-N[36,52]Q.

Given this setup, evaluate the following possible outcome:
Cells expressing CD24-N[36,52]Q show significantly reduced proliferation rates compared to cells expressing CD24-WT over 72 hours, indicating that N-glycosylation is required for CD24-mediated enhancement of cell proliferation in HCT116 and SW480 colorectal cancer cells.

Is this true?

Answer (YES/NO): NO